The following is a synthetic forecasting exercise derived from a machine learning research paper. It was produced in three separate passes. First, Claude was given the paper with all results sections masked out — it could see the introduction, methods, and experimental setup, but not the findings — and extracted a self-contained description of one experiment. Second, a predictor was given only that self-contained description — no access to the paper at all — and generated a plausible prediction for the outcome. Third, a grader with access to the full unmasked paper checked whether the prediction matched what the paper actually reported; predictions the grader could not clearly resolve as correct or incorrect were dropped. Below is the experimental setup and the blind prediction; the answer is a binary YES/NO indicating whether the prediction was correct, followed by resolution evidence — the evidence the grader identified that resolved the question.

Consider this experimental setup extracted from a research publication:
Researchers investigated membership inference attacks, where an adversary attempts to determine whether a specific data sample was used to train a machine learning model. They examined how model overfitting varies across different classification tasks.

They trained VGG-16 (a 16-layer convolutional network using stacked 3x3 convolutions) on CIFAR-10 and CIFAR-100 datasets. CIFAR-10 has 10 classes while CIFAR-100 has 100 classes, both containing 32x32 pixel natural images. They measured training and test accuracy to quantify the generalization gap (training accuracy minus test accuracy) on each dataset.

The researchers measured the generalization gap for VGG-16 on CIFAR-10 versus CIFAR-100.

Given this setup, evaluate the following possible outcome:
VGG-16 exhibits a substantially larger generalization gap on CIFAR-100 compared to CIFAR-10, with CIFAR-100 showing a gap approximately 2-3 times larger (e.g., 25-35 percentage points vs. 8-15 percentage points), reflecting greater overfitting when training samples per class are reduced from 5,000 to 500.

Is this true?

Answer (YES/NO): NO